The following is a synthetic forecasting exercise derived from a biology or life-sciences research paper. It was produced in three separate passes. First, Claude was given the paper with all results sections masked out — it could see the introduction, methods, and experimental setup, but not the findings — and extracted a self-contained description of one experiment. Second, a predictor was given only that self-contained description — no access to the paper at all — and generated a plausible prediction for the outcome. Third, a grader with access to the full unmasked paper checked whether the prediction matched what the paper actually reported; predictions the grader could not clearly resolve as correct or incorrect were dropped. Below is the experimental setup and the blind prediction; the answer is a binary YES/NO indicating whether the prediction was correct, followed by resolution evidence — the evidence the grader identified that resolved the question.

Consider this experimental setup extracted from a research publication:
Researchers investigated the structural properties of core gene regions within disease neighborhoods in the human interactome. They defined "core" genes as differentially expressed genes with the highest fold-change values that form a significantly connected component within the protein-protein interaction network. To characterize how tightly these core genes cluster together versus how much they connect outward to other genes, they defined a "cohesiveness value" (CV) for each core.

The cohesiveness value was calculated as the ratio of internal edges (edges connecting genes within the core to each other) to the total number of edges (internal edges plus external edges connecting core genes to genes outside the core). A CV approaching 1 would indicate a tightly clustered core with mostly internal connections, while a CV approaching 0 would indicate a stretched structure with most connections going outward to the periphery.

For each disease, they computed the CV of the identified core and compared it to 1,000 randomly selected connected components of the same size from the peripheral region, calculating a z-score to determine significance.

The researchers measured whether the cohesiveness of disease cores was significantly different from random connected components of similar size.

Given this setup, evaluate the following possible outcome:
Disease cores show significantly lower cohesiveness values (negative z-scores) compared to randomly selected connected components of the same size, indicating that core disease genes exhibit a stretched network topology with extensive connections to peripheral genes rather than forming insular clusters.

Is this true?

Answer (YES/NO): YES